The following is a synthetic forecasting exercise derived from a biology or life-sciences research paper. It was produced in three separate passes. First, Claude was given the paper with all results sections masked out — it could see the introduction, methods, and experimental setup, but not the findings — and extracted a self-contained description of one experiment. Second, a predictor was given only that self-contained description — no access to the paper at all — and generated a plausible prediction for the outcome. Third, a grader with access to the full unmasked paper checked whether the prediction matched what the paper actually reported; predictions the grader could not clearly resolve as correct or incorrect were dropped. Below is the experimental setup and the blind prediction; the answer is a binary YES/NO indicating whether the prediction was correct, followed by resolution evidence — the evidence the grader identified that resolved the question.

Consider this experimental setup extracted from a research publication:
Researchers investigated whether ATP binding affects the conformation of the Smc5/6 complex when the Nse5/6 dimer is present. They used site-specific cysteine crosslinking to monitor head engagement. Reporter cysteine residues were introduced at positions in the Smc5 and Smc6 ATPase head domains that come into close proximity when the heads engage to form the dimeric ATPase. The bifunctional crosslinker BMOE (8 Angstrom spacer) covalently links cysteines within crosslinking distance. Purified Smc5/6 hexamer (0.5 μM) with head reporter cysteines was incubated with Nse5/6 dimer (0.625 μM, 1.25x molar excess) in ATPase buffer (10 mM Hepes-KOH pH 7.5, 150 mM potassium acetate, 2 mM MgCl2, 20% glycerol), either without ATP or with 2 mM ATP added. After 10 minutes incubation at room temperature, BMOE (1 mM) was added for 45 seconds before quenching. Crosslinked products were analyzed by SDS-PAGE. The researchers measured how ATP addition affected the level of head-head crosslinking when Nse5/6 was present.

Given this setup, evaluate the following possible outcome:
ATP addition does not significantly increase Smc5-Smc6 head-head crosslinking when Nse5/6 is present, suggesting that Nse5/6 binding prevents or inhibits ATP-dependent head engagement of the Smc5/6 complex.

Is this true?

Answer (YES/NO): YES